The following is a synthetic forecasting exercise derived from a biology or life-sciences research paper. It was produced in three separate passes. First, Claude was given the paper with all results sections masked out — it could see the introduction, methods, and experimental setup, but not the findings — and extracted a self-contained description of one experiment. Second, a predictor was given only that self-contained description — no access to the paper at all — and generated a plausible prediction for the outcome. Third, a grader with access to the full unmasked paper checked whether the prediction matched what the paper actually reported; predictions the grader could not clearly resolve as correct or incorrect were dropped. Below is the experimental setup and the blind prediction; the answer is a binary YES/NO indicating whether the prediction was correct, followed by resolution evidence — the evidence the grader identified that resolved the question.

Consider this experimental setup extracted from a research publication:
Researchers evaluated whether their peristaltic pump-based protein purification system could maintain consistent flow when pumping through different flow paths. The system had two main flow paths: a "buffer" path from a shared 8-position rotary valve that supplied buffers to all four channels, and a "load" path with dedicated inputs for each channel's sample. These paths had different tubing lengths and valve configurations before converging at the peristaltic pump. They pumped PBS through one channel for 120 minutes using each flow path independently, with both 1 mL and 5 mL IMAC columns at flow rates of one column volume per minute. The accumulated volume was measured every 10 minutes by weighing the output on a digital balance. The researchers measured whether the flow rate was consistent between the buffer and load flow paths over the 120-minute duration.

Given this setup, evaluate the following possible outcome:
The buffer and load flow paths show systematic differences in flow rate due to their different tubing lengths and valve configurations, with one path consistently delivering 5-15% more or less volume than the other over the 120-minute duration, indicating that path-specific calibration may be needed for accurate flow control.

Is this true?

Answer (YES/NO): NO